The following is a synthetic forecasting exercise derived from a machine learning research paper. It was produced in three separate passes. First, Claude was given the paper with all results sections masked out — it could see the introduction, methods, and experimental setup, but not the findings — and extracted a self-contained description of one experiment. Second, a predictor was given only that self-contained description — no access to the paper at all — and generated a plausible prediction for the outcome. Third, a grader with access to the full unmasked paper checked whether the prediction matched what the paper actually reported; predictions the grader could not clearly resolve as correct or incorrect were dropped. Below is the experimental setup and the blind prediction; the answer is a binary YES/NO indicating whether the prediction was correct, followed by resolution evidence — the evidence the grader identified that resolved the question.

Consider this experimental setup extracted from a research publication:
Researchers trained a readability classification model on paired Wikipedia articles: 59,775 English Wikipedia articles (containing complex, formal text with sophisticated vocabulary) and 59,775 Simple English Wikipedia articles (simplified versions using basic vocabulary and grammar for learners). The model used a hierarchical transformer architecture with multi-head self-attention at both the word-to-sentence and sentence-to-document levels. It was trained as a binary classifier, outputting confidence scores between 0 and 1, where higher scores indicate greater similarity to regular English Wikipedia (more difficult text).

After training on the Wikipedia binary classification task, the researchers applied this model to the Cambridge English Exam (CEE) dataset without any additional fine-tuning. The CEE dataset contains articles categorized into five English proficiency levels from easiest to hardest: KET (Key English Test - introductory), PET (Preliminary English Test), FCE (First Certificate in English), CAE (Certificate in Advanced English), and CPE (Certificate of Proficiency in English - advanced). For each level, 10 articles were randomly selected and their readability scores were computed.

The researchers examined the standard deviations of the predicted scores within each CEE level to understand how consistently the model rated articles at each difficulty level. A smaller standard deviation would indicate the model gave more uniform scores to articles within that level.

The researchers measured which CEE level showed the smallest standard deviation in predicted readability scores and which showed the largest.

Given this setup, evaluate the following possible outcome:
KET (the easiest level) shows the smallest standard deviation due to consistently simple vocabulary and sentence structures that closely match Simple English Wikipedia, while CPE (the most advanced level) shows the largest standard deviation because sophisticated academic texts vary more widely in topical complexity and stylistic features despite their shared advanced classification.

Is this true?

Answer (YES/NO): NO